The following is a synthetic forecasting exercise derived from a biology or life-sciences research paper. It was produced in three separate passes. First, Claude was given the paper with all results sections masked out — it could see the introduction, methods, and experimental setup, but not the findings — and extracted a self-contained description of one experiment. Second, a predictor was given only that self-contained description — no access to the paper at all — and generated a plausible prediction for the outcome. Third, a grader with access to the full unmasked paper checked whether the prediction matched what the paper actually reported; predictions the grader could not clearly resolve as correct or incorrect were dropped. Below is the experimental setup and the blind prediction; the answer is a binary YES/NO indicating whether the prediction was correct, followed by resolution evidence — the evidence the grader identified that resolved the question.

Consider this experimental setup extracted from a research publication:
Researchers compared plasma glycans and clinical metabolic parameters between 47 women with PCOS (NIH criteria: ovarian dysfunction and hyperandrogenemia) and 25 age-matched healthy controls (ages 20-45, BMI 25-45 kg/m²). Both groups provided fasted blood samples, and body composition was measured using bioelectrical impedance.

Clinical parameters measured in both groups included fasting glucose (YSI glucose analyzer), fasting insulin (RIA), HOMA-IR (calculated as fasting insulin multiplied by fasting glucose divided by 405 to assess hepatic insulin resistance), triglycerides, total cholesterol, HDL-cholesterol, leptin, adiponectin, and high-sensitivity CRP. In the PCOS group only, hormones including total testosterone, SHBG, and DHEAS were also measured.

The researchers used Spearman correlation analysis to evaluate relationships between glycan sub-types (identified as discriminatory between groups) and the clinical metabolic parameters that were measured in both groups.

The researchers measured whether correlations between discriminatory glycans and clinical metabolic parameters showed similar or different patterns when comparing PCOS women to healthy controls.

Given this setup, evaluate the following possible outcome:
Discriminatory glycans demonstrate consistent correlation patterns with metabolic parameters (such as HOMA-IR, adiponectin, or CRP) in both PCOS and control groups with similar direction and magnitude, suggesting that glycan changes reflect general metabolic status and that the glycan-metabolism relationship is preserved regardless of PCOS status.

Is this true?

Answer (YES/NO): NO